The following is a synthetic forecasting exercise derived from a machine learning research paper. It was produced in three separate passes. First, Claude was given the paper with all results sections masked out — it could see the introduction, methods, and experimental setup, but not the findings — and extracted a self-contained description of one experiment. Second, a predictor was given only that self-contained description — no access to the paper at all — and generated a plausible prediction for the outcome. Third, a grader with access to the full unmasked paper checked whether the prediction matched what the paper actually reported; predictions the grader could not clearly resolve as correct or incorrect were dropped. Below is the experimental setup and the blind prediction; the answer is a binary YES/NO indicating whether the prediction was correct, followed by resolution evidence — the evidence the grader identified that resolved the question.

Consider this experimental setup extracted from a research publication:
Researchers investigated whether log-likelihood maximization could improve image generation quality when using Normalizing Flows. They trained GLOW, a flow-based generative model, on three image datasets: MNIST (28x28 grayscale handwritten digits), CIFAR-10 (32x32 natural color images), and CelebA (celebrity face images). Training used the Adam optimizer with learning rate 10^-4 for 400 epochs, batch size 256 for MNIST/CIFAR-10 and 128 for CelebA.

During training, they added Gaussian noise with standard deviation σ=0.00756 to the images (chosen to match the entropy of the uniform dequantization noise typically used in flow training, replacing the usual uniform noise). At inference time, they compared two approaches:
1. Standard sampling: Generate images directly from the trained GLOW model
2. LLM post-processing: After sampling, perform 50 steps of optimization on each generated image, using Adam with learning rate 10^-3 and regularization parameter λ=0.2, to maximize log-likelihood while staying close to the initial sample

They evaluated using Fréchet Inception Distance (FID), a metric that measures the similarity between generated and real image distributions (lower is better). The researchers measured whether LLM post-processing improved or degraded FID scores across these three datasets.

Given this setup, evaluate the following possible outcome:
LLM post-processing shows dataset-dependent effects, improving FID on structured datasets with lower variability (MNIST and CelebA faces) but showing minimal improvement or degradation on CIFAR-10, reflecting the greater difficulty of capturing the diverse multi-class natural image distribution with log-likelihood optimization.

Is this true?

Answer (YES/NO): NO